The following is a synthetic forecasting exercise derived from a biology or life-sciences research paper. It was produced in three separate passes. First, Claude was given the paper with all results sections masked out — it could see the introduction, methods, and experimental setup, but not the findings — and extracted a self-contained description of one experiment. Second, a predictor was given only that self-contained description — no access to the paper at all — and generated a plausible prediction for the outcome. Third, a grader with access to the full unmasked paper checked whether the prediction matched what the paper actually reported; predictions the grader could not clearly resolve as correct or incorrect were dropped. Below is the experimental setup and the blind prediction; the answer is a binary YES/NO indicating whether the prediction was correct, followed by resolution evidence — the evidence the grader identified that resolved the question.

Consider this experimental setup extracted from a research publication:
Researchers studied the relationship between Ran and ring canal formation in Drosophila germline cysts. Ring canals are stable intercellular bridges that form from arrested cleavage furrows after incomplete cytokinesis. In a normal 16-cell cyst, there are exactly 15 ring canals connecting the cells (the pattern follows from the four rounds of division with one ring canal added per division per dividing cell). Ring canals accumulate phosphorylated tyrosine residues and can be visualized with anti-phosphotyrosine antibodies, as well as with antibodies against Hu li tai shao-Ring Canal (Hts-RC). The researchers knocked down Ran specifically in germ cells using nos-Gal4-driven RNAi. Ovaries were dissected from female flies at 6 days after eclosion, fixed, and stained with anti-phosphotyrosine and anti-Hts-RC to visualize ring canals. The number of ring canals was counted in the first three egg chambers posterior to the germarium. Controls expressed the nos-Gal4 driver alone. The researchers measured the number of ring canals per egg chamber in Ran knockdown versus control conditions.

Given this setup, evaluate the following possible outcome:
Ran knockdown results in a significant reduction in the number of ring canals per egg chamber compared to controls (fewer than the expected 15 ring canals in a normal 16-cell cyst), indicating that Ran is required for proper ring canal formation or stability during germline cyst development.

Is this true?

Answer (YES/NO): NO